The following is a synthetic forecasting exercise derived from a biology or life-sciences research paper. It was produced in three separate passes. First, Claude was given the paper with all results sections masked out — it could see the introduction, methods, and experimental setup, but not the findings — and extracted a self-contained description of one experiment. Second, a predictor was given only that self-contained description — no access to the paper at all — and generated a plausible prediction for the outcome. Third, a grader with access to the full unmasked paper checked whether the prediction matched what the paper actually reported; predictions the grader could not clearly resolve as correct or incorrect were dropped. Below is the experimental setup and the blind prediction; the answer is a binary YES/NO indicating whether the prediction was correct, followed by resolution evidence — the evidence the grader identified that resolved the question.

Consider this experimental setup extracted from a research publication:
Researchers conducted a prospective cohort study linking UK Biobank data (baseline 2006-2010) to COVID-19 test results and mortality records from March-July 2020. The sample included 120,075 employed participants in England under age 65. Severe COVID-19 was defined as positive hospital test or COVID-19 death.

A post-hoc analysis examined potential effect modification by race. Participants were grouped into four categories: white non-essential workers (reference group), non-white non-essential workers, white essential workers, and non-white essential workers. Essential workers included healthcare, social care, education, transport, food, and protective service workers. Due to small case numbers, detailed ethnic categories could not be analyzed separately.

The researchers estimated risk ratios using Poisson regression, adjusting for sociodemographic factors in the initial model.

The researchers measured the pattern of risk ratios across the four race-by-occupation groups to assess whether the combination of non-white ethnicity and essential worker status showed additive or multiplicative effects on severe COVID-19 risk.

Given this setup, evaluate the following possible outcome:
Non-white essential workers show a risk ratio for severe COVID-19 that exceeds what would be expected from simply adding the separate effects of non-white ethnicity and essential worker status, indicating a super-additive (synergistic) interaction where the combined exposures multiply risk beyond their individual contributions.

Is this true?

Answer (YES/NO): YES